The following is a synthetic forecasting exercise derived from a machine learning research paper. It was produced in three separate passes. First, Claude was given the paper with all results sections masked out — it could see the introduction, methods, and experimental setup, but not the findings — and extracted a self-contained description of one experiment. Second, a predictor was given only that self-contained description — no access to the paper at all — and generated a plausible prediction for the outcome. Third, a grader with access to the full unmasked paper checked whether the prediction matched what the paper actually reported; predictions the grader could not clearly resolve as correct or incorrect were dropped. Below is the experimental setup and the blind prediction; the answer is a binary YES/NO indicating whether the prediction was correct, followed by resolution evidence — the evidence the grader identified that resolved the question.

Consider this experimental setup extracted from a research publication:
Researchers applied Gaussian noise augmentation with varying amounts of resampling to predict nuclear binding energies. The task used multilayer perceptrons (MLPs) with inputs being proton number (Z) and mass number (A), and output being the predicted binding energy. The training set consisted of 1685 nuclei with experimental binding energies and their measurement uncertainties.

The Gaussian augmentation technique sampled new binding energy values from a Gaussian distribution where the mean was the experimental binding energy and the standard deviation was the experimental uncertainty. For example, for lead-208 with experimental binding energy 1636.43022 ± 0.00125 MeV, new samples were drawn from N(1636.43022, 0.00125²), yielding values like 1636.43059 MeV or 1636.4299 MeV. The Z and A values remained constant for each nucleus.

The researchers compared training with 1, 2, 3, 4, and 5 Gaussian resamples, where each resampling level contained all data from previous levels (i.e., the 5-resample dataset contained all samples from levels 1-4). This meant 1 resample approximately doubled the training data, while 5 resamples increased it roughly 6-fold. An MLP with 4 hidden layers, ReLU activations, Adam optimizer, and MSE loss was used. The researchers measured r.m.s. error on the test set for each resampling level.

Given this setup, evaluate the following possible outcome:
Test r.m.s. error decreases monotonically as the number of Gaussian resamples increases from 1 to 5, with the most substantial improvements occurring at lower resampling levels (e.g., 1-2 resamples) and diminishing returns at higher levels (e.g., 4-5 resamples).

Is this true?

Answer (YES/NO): NO